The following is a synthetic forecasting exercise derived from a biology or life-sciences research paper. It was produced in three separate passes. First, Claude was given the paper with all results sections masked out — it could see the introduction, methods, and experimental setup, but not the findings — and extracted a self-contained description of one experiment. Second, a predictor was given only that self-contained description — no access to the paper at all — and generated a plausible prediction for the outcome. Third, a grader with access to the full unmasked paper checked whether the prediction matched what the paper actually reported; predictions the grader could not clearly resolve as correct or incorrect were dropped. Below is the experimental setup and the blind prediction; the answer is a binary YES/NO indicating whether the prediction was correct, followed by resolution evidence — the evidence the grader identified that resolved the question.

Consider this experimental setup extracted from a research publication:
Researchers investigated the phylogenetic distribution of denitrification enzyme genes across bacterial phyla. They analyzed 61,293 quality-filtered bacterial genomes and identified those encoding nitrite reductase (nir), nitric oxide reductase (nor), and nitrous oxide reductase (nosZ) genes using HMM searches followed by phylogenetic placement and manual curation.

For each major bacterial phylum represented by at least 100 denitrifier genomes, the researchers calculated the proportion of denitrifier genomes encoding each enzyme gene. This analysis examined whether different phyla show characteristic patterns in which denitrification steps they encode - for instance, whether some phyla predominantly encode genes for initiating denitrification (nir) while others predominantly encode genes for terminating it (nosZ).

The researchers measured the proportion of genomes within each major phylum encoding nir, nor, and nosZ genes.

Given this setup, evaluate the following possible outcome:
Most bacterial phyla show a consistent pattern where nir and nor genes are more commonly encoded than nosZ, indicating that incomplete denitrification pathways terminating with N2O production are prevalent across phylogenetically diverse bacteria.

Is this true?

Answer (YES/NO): NO